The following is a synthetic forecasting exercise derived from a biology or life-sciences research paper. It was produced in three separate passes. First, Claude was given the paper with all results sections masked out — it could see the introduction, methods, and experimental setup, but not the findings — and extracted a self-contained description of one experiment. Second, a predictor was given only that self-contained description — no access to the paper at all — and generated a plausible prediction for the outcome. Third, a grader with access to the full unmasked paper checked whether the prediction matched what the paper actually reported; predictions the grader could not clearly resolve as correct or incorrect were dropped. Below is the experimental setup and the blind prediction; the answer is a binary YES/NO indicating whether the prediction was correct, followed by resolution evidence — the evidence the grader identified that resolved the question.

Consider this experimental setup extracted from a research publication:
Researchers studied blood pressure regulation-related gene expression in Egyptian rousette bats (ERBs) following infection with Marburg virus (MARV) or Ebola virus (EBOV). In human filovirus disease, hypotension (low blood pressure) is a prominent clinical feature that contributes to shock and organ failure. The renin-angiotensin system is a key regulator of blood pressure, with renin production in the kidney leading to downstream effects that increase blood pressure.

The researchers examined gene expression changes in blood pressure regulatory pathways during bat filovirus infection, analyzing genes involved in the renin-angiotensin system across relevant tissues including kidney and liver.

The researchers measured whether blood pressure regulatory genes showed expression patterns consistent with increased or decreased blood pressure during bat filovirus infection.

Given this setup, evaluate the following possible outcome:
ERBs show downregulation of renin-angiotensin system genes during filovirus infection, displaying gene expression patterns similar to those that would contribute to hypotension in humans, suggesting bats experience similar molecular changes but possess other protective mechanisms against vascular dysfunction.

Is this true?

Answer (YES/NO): YES